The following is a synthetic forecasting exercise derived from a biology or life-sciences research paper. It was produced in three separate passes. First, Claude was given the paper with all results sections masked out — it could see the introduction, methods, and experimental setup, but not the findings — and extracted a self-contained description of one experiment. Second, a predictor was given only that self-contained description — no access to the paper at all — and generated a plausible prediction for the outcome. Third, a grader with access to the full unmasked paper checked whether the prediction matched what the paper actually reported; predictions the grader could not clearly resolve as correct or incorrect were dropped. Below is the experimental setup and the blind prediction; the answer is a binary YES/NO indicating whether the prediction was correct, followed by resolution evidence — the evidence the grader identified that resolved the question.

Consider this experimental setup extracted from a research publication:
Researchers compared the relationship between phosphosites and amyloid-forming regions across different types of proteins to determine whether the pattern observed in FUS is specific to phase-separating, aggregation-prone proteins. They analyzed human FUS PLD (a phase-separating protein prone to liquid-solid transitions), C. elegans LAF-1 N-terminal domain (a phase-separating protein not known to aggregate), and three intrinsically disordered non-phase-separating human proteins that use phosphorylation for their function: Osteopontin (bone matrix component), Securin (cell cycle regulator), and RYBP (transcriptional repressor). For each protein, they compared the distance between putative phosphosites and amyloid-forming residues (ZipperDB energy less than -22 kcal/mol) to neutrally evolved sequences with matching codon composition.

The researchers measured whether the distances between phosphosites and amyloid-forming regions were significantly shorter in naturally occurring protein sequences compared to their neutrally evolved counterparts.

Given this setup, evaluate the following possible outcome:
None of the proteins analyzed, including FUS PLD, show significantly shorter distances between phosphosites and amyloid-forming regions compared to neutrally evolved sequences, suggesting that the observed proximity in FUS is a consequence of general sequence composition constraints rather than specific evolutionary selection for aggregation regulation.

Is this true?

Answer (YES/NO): NO